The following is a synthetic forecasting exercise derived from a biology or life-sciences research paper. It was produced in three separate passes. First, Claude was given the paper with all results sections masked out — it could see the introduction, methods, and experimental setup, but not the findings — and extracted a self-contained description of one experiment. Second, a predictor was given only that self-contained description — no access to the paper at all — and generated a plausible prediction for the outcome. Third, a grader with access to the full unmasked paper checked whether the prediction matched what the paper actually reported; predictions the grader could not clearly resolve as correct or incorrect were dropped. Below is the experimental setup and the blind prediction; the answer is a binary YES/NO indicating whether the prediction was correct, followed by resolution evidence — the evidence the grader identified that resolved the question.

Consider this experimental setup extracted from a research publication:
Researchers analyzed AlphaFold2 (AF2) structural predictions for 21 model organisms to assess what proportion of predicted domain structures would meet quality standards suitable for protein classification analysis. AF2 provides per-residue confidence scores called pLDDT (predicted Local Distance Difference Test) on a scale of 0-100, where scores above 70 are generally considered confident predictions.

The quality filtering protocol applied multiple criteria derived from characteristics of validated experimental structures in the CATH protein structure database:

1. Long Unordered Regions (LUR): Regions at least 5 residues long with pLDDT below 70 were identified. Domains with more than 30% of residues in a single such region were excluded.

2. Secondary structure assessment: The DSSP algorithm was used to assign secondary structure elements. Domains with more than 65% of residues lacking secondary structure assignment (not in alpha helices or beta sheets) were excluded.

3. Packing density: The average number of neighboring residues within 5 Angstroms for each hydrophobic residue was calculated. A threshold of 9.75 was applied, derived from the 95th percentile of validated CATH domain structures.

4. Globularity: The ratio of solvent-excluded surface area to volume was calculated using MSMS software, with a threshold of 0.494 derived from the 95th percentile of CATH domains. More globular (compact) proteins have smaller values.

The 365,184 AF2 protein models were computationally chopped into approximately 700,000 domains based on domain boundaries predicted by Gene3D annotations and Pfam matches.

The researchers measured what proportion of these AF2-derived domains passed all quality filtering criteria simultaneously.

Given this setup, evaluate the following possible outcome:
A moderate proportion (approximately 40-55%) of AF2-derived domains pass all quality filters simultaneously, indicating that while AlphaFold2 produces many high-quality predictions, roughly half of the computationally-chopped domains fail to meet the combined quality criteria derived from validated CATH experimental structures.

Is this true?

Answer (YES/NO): YES